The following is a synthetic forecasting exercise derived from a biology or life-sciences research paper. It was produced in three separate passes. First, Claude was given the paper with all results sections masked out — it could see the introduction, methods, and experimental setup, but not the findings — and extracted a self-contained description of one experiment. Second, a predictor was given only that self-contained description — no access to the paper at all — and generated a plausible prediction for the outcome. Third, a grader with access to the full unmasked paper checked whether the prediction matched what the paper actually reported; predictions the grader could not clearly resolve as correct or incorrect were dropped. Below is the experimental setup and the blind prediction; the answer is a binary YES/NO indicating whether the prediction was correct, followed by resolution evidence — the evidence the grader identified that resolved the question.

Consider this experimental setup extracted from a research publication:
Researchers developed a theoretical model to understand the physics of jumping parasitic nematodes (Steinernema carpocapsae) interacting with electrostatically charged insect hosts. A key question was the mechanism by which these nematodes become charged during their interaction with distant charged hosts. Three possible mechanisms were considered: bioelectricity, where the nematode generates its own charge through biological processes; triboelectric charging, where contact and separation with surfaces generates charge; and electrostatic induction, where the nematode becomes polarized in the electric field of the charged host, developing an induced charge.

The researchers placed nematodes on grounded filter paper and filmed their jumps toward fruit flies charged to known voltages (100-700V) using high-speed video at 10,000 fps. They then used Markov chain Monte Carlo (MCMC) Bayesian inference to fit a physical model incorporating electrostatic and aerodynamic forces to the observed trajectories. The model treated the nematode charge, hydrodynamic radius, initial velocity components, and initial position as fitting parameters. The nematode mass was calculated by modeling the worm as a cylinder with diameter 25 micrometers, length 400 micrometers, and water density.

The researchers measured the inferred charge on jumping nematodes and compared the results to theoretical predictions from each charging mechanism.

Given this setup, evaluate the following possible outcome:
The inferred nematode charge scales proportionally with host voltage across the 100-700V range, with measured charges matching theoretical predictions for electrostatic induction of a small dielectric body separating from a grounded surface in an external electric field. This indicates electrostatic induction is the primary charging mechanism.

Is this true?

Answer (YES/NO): NO